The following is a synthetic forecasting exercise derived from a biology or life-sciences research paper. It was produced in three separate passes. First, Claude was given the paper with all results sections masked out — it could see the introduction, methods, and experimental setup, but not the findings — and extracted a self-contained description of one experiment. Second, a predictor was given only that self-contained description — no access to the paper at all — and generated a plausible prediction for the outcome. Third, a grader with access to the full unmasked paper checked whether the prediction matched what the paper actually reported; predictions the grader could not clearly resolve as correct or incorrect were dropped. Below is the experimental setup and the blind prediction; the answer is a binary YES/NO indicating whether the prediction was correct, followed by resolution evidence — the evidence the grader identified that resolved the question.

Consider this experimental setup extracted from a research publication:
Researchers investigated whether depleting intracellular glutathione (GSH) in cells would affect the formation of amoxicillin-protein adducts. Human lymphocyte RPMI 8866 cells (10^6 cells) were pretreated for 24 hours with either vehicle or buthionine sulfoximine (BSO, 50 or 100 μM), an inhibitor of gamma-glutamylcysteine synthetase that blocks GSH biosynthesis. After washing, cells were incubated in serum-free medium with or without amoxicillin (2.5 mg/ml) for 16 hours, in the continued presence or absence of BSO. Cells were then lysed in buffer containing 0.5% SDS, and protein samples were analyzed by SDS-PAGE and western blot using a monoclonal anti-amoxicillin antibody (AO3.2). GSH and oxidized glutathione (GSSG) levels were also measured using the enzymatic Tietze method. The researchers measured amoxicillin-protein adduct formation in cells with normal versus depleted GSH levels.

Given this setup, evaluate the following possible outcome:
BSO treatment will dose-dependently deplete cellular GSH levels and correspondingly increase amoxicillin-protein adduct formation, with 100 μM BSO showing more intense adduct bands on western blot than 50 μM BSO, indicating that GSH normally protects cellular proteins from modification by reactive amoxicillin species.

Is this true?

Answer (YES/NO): NO